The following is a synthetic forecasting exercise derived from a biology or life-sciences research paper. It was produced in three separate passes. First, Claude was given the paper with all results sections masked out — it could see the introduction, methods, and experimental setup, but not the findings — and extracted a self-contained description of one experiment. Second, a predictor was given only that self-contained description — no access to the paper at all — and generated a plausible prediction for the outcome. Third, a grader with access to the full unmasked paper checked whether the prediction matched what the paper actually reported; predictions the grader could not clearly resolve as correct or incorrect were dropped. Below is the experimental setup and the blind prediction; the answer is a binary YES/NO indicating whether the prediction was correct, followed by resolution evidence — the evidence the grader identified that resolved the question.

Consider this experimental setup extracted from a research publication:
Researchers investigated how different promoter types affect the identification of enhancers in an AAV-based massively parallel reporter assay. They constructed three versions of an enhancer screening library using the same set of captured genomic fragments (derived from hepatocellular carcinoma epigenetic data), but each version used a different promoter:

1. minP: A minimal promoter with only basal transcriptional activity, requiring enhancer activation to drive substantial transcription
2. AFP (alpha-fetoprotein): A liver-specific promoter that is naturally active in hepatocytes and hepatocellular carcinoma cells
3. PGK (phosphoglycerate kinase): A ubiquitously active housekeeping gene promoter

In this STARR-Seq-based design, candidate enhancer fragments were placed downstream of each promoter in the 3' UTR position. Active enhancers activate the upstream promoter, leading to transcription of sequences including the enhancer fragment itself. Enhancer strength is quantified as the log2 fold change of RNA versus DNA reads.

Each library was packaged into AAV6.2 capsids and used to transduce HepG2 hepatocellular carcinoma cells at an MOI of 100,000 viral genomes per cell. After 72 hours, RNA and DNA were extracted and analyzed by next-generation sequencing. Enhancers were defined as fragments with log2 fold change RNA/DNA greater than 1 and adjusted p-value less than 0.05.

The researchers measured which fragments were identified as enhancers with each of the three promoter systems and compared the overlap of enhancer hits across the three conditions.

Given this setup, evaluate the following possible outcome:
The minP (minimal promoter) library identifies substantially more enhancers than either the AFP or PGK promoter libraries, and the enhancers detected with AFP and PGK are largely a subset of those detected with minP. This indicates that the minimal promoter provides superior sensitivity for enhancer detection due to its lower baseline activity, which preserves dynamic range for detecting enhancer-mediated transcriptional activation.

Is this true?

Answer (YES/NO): NO